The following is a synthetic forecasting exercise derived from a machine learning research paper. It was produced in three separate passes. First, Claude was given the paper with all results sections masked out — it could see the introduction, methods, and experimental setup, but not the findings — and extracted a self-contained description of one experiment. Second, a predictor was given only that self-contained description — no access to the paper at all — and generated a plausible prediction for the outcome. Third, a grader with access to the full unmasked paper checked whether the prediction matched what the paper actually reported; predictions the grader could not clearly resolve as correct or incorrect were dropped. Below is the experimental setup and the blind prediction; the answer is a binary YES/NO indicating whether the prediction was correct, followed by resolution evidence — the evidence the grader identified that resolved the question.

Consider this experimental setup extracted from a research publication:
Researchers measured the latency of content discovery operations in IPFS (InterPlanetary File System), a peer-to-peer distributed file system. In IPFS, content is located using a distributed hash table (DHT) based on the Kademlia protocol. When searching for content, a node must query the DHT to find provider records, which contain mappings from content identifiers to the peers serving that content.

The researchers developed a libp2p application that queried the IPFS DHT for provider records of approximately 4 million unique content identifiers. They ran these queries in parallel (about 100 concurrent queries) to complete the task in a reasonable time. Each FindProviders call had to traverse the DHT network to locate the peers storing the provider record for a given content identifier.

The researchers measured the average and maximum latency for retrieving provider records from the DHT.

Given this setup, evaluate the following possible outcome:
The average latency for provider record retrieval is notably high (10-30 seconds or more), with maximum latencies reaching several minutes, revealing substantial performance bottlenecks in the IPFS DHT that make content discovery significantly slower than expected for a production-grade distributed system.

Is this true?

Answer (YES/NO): NO